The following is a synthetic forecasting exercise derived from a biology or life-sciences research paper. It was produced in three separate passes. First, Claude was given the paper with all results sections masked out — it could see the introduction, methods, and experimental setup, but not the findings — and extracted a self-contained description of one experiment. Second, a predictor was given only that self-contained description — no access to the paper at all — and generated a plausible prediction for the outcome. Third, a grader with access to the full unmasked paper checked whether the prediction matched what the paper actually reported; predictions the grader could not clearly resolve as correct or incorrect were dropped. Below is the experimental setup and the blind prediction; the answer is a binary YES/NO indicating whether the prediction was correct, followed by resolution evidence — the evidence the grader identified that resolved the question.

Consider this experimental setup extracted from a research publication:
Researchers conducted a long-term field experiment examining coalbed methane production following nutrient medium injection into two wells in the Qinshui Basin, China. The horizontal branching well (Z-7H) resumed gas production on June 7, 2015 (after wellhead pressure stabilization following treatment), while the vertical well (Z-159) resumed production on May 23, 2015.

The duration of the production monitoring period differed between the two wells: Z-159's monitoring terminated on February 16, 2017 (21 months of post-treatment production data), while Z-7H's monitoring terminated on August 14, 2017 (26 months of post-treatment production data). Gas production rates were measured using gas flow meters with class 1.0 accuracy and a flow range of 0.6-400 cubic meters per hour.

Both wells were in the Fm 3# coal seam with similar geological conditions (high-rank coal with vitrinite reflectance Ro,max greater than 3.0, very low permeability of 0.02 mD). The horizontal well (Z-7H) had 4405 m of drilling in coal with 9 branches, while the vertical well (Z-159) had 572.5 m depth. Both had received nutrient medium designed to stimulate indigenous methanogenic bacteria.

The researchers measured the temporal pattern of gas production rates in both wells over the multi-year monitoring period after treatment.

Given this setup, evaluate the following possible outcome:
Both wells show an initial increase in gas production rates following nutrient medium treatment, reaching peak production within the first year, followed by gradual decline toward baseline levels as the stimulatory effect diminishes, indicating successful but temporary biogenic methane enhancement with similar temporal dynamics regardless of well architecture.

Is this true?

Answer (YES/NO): NO